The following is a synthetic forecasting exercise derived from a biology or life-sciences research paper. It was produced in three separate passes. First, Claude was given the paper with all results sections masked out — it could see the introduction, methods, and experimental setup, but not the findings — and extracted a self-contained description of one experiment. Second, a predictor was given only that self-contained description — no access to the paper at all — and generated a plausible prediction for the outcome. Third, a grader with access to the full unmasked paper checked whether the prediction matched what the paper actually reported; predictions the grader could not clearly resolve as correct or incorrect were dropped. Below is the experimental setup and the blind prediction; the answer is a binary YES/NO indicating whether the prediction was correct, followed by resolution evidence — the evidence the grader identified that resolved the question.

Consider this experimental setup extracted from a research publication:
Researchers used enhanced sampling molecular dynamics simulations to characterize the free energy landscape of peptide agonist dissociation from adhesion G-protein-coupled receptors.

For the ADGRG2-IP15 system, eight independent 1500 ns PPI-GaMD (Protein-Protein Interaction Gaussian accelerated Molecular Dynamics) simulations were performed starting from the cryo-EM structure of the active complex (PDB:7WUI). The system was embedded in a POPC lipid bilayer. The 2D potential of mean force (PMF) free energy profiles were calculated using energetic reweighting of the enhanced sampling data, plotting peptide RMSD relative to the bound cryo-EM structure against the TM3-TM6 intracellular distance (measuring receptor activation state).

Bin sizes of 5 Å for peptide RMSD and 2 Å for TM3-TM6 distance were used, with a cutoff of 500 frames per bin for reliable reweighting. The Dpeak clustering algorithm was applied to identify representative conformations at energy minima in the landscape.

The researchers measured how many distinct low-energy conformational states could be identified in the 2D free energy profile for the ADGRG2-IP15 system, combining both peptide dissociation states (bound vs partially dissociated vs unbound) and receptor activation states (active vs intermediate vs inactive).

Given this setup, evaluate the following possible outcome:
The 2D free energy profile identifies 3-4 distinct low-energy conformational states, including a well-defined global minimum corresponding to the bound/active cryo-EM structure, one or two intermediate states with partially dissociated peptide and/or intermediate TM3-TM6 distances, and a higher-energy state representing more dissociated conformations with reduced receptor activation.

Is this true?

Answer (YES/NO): NO